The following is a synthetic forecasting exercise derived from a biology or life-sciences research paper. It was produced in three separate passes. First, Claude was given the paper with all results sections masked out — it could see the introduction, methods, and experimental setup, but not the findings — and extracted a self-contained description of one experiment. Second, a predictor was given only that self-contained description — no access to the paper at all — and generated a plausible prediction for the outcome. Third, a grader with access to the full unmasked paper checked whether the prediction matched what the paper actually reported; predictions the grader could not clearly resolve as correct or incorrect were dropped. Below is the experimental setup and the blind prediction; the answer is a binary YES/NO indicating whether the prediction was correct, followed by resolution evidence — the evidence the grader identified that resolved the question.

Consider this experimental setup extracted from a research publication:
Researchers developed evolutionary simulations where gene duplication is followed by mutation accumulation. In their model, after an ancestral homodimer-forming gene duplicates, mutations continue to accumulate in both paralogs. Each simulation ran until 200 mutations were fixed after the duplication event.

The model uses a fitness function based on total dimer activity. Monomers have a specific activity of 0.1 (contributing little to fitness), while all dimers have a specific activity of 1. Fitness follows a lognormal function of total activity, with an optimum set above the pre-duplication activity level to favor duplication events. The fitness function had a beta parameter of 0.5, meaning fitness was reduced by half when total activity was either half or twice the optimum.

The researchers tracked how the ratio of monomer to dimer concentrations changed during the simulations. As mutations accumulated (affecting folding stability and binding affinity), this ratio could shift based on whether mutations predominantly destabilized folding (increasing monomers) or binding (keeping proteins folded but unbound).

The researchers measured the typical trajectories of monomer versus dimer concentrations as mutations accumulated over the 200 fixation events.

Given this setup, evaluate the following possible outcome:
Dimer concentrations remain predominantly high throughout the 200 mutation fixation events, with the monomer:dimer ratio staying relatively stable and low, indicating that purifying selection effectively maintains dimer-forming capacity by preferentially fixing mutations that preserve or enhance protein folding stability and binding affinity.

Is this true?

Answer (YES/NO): YES